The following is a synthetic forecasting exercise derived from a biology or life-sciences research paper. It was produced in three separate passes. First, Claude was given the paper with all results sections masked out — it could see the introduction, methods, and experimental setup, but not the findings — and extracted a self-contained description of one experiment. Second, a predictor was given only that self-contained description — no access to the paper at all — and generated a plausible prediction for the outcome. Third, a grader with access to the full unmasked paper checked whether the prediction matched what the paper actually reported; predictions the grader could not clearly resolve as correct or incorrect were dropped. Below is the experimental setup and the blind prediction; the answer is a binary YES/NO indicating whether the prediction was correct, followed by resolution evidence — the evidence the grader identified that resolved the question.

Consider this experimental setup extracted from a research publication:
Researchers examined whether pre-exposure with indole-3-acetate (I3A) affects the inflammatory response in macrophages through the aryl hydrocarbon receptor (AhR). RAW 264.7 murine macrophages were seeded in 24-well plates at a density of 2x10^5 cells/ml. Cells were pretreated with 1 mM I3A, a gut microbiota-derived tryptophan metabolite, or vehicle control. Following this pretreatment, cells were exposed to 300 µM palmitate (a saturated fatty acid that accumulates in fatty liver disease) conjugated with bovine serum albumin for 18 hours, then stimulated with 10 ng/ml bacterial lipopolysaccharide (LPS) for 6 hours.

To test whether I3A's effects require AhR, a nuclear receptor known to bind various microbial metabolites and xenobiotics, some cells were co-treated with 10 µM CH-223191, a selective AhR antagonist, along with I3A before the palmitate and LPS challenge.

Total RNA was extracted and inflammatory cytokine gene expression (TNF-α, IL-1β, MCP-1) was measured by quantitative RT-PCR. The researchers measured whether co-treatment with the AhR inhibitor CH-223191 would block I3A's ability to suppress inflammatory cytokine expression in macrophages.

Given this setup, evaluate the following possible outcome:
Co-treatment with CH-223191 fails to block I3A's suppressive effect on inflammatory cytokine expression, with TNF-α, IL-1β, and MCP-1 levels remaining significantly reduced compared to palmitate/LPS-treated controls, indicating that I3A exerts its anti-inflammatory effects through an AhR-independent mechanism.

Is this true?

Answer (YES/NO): YES